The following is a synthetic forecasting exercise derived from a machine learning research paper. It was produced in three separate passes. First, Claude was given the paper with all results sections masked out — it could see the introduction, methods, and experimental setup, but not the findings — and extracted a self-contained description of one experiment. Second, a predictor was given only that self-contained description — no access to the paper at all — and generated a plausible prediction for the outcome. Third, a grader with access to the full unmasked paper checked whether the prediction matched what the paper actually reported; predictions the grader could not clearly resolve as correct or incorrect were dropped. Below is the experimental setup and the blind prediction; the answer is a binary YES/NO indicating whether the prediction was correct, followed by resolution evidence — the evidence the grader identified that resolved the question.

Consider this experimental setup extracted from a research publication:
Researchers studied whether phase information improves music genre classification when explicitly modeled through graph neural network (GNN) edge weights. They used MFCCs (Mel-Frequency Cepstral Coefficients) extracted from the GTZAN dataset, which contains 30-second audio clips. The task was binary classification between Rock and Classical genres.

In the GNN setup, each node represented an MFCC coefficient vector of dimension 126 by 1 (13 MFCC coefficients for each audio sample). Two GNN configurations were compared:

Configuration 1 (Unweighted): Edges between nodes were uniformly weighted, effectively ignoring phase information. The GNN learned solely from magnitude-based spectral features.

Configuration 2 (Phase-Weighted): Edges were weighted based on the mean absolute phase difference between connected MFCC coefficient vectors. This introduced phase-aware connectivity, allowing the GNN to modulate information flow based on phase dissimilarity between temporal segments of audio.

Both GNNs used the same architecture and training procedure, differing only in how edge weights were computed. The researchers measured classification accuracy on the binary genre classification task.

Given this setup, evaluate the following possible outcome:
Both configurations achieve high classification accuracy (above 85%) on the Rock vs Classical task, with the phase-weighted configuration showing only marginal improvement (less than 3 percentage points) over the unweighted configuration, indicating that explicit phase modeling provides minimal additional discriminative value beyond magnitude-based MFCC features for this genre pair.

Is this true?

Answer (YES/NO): NO